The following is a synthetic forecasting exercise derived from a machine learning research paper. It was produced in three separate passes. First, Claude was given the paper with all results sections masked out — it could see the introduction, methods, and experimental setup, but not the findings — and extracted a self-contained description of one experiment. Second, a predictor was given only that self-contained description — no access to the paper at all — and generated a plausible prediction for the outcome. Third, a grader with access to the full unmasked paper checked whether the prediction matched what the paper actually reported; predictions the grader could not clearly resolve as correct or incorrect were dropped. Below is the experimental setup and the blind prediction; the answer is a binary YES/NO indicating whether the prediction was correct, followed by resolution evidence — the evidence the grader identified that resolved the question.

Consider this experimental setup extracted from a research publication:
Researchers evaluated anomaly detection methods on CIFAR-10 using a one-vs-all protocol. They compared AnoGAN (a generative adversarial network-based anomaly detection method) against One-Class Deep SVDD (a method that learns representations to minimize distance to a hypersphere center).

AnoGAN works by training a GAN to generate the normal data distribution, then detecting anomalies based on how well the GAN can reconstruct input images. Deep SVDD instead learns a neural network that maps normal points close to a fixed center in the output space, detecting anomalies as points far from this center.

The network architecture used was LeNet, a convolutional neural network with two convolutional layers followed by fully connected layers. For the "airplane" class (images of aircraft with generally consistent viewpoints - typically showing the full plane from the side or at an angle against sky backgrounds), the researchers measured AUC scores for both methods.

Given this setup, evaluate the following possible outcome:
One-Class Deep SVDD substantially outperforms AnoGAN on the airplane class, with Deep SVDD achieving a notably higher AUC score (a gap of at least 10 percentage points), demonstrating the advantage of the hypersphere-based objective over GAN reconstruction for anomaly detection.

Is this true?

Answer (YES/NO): NO